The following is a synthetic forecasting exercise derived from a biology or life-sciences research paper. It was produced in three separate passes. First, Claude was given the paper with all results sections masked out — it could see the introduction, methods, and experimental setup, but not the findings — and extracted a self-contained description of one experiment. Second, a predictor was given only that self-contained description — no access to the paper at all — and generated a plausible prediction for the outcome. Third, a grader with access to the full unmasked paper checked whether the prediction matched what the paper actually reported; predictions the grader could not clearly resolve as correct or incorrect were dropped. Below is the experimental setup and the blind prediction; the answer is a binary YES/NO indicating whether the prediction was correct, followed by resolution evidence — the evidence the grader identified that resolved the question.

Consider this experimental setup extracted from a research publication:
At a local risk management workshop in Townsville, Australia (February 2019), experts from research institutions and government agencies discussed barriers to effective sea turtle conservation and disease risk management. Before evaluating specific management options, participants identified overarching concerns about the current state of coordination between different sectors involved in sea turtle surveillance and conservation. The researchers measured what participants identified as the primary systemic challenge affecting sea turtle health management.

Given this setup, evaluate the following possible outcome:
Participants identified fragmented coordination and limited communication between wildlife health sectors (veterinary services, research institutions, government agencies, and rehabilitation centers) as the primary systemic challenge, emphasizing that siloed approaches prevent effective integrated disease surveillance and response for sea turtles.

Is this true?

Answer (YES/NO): YES